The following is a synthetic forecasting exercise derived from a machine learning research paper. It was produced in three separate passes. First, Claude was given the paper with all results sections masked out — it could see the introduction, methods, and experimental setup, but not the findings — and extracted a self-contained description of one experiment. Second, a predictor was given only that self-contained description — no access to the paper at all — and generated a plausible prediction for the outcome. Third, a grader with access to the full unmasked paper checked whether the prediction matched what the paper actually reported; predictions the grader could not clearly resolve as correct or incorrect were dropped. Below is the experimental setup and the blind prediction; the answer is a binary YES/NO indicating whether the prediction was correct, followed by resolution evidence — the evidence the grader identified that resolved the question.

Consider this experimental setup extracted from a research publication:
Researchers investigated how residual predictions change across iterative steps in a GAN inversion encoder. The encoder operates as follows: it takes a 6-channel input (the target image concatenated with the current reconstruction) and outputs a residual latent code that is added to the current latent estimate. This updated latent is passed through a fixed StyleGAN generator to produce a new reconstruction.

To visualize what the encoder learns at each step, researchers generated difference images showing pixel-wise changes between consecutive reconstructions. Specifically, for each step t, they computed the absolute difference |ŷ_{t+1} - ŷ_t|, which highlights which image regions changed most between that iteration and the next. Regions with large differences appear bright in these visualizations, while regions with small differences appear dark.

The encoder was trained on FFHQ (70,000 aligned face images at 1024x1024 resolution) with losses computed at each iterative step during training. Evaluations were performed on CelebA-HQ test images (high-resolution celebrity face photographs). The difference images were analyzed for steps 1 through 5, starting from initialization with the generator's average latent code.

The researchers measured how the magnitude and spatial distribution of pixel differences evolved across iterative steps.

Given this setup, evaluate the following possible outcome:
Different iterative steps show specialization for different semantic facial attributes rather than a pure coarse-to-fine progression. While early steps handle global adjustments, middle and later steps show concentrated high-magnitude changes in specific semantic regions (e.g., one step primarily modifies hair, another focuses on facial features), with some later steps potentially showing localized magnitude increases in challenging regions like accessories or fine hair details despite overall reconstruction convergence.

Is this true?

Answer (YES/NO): NO